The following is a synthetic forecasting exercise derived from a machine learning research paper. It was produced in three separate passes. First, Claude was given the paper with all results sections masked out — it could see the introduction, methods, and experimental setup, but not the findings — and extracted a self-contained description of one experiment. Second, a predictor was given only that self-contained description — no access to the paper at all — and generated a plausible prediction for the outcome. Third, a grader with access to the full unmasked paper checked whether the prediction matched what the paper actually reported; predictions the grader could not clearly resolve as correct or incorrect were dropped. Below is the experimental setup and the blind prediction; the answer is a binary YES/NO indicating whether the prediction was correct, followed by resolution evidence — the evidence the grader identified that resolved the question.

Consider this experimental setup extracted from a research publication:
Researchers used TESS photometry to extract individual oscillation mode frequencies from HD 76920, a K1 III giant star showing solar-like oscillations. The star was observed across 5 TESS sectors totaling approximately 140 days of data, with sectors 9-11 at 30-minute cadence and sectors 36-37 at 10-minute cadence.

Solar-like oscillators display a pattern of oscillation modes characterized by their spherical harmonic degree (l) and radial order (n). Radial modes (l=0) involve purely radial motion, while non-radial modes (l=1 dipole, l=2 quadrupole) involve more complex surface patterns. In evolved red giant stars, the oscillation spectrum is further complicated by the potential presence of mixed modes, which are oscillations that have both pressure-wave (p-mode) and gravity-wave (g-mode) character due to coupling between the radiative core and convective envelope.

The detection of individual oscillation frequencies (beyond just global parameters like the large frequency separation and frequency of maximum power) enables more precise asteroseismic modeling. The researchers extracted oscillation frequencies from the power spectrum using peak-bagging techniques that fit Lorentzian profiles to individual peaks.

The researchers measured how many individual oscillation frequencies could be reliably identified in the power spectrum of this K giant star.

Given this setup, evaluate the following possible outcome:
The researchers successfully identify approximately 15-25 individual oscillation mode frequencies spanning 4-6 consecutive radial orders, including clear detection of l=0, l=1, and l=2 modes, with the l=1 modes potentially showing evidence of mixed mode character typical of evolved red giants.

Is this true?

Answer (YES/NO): YES